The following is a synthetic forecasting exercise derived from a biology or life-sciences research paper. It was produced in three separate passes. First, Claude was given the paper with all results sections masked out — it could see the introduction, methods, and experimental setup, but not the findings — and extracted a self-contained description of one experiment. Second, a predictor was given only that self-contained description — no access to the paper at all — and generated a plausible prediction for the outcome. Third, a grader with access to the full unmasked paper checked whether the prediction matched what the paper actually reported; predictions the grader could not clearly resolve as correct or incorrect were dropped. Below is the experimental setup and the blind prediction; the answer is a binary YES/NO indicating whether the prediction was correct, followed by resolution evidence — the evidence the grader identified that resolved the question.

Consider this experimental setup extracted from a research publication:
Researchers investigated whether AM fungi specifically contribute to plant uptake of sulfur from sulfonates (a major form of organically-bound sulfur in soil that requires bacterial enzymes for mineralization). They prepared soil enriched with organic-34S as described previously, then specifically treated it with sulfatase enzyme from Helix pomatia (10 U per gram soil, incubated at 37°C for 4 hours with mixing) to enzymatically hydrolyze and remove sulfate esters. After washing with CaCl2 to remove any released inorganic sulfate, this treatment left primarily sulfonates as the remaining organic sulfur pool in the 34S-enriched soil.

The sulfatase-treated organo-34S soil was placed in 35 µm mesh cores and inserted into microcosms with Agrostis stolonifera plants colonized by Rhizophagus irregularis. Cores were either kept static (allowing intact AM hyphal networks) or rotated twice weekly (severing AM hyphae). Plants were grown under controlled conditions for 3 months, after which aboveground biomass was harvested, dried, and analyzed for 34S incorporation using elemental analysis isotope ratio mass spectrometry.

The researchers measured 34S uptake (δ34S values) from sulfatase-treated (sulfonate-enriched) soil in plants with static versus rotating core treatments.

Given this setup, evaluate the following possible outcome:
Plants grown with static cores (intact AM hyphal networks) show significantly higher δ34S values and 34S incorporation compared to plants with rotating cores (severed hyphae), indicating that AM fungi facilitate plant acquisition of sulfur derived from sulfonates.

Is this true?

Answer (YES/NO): NO